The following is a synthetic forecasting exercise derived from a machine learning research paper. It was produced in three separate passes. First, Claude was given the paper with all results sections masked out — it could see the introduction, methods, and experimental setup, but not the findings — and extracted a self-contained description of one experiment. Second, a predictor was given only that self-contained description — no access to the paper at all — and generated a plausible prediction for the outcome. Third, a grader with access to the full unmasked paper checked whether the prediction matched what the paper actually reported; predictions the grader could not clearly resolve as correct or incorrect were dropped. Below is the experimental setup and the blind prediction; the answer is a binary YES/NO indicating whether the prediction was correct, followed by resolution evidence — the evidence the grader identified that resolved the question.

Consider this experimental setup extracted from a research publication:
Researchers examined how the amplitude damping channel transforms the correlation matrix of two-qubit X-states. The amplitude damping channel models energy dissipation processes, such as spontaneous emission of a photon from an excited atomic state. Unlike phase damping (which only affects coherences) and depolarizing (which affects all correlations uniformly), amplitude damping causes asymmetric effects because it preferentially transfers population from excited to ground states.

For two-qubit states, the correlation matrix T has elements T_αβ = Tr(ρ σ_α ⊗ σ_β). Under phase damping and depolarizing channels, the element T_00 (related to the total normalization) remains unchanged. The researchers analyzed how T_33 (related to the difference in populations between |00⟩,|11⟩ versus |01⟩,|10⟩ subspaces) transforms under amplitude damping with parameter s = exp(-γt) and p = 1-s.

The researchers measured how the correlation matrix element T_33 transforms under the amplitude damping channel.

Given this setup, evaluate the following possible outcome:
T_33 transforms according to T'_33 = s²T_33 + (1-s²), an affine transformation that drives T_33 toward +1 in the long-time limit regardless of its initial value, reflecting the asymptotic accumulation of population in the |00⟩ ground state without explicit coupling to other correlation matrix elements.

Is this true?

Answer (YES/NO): NO